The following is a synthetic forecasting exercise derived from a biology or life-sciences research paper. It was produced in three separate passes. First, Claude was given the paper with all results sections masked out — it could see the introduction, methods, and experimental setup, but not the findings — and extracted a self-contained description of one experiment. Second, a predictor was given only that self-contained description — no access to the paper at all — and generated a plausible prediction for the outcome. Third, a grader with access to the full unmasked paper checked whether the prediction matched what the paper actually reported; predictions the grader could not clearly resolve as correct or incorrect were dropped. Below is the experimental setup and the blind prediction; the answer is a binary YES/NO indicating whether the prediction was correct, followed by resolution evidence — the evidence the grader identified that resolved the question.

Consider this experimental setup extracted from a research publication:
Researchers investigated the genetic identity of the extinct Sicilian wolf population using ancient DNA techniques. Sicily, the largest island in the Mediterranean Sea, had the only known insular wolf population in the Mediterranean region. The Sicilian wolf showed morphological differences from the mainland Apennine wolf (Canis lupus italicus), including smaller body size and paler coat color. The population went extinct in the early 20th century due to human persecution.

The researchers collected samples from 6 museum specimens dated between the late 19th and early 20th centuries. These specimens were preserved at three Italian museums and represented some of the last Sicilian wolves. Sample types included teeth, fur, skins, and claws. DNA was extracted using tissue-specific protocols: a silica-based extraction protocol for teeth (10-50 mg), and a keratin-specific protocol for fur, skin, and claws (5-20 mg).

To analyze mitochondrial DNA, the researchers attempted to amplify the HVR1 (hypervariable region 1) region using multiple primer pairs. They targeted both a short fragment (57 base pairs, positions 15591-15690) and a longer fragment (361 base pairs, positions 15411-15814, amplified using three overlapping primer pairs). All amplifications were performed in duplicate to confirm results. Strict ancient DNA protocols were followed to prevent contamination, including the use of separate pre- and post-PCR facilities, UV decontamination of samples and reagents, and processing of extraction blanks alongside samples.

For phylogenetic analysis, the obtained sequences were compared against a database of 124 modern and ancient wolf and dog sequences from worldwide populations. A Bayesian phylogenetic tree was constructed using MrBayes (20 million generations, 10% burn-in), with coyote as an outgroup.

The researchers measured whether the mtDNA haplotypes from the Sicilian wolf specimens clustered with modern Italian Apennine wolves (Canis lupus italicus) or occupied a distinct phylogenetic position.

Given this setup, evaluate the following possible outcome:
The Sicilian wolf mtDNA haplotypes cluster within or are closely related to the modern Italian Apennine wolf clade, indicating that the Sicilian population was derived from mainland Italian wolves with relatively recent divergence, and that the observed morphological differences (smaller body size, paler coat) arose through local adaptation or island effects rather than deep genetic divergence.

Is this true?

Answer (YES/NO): NO